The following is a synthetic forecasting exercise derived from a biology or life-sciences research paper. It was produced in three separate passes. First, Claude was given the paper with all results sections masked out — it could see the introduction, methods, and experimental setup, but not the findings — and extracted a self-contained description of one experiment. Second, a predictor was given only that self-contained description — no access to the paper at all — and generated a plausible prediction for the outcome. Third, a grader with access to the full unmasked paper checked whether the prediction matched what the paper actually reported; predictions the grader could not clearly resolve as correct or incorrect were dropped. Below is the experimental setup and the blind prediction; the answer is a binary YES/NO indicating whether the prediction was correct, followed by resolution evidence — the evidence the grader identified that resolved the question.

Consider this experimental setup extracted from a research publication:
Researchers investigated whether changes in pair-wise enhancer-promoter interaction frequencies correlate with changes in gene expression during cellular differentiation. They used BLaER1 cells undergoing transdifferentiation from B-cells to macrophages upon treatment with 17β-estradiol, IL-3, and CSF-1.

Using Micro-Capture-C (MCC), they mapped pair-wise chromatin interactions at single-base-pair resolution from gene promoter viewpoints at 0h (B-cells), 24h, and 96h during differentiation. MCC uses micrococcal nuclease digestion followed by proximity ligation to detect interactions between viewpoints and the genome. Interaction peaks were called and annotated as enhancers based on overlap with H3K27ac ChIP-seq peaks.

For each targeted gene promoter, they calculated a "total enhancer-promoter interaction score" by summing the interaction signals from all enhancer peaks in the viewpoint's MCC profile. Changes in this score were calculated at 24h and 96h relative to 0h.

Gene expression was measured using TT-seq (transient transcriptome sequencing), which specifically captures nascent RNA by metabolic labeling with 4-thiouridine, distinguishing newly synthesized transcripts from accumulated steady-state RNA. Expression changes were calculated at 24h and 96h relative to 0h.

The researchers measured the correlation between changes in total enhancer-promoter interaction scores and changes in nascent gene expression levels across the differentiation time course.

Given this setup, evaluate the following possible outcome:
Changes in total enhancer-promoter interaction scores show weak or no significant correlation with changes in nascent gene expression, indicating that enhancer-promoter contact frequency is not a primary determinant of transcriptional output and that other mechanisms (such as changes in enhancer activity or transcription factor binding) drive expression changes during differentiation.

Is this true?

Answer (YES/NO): NO